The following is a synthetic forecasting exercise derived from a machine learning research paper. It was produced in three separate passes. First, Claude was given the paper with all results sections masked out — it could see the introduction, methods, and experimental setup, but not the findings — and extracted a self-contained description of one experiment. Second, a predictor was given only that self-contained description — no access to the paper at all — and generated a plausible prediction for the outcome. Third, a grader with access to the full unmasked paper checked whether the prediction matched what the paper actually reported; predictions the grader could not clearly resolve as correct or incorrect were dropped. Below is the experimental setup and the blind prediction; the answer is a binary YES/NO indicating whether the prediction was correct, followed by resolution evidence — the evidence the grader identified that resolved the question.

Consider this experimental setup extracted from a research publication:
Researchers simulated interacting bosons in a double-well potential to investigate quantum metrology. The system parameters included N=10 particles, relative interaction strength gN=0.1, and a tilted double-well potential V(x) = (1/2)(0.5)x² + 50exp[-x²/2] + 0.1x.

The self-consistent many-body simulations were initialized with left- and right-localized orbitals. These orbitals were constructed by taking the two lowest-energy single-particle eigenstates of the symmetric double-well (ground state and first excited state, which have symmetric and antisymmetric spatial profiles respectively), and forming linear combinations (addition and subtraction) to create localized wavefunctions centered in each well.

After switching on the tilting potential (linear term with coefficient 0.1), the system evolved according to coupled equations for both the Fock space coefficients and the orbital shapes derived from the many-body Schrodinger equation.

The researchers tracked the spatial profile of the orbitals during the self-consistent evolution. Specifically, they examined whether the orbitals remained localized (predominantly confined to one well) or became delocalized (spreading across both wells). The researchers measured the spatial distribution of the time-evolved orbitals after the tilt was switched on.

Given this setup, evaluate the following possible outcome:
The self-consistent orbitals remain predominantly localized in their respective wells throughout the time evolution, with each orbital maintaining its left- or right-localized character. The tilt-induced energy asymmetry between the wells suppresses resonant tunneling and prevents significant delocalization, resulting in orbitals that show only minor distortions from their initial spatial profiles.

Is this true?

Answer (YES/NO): NO